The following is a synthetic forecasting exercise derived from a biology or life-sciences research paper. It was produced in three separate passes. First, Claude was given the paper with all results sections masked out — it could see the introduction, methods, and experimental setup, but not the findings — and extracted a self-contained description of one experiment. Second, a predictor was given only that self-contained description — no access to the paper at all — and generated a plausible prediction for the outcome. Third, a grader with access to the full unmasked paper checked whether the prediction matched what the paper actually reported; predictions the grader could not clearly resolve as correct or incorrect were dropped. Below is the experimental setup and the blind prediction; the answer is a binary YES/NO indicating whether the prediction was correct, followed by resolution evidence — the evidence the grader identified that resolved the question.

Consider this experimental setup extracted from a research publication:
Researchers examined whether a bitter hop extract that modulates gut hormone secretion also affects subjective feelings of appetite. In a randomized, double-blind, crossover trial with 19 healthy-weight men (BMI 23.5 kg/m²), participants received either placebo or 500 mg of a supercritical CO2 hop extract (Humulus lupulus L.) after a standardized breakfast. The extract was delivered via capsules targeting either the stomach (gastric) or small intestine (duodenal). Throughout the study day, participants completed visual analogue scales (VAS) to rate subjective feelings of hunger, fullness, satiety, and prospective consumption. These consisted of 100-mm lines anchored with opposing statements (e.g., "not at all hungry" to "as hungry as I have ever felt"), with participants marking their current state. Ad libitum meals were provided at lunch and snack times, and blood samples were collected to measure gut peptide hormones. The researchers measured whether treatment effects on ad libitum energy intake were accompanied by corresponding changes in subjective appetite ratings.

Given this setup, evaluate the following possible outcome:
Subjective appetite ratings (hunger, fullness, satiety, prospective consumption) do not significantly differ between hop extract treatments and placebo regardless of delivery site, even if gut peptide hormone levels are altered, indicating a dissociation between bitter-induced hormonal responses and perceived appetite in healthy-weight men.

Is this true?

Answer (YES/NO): YES